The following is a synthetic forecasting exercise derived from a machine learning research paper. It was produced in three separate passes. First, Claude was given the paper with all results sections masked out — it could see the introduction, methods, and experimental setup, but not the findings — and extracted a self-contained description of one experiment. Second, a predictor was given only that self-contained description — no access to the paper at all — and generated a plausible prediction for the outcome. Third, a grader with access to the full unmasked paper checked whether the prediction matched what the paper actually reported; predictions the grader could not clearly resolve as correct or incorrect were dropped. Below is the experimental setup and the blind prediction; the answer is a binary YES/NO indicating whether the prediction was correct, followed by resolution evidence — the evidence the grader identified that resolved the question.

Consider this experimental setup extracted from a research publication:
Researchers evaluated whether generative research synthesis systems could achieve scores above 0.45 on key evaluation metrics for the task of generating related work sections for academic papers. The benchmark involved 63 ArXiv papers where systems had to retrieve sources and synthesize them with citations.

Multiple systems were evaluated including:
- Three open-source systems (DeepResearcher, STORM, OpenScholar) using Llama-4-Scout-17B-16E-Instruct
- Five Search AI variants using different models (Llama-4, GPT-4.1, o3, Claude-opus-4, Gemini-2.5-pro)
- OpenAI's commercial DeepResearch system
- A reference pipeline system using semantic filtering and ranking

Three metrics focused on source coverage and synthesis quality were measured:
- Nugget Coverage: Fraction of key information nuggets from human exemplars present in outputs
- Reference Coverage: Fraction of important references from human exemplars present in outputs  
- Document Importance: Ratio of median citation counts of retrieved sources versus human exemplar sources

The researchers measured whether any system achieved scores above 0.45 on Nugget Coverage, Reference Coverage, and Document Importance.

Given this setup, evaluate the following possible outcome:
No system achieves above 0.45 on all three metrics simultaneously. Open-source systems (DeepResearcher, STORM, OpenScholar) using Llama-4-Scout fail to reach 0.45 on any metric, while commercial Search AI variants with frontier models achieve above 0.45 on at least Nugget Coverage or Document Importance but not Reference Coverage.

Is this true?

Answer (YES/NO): NO